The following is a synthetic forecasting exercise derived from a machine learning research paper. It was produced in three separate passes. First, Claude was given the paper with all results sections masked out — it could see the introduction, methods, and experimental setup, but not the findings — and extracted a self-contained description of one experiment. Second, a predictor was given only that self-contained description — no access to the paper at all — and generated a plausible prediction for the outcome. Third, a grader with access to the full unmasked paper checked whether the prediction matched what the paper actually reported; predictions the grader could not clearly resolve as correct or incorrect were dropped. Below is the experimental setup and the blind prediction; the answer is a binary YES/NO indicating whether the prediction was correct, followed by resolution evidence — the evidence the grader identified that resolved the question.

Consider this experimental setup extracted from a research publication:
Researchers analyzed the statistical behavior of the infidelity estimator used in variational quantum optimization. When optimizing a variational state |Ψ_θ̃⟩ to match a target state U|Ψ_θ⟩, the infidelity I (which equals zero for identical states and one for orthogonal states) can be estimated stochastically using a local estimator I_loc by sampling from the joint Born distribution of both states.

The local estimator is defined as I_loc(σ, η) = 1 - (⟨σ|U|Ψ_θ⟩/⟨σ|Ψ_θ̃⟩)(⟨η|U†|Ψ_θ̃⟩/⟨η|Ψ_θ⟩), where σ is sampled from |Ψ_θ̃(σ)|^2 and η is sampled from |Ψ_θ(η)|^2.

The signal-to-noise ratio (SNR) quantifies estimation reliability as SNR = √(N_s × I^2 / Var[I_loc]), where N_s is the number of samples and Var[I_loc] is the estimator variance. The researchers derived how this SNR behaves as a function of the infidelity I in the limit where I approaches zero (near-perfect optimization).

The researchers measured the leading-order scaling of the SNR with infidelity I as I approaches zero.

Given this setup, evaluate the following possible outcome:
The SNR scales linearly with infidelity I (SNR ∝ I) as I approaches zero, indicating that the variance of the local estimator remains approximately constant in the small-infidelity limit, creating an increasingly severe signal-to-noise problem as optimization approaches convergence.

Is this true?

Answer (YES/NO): NO